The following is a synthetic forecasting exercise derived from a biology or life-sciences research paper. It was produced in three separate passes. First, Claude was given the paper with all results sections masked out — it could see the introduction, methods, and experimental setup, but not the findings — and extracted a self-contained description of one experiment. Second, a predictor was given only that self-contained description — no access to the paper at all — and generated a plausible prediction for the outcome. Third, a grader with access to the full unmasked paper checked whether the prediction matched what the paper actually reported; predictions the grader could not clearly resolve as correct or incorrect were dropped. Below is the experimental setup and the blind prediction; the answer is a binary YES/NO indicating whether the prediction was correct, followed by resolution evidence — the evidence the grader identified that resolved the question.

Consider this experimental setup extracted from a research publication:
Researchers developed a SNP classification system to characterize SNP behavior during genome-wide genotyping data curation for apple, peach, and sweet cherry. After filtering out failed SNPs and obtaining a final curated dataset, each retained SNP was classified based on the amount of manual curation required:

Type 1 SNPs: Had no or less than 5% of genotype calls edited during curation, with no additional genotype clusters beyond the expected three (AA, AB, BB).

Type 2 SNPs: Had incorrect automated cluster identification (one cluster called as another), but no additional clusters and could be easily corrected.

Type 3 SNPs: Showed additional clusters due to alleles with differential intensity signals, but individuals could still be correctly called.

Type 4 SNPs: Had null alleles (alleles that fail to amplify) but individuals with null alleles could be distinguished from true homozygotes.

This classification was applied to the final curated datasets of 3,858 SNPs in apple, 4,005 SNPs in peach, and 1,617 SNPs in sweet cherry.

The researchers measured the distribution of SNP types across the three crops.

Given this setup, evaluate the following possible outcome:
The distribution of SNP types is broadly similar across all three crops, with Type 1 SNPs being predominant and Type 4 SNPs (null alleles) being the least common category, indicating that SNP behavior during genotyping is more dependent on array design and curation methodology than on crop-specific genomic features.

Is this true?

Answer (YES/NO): NO